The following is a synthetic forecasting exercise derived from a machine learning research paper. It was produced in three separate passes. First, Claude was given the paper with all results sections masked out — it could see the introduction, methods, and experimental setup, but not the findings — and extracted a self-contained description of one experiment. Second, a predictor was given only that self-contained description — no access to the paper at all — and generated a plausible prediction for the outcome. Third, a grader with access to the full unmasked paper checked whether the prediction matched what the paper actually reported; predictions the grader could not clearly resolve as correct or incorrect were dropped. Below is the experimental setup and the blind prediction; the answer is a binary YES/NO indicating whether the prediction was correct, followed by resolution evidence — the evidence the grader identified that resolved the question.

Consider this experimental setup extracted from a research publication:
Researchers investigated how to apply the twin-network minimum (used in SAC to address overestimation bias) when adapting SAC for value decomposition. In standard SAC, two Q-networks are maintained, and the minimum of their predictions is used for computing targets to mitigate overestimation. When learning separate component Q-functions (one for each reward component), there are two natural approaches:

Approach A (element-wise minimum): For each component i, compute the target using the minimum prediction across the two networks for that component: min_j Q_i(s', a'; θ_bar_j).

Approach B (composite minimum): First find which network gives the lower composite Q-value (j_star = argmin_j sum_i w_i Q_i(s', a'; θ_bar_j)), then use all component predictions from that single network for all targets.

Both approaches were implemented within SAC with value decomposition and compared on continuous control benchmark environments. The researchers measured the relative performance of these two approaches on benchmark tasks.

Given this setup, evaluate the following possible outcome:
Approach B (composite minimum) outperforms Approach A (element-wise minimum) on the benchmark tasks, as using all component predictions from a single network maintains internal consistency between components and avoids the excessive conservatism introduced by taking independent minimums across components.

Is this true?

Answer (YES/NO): YES